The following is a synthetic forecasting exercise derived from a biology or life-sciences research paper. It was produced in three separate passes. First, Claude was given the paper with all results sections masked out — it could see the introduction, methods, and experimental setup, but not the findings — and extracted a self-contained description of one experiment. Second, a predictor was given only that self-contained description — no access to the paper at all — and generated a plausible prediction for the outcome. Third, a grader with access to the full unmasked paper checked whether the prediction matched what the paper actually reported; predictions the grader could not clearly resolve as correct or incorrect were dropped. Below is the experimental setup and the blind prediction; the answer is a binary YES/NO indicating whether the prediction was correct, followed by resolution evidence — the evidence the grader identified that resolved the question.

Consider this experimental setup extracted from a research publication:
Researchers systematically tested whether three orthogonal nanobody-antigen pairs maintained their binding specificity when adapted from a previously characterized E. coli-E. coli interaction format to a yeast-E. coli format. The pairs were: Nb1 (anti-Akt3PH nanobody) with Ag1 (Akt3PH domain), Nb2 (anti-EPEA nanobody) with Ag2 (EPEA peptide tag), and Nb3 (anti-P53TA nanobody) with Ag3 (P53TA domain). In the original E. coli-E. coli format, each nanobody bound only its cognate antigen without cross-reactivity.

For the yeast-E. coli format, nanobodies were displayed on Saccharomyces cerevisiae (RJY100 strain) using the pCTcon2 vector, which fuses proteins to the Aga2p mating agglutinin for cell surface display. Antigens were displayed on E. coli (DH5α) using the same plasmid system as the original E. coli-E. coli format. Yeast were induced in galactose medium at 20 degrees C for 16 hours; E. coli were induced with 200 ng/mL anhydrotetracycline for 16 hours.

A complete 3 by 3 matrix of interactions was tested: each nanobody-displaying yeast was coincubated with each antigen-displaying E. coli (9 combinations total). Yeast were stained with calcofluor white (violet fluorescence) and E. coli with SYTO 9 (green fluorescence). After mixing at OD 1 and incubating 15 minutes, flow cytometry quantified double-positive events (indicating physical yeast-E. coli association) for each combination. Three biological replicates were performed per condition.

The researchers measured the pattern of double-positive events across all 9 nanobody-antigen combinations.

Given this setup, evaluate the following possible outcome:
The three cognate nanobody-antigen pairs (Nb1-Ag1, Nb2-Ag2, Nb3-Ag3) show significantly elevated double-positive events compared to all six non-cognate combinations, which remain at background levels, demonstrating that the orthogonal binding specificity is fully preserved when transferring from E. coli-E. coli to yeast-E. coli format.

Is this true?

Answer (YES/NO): NO